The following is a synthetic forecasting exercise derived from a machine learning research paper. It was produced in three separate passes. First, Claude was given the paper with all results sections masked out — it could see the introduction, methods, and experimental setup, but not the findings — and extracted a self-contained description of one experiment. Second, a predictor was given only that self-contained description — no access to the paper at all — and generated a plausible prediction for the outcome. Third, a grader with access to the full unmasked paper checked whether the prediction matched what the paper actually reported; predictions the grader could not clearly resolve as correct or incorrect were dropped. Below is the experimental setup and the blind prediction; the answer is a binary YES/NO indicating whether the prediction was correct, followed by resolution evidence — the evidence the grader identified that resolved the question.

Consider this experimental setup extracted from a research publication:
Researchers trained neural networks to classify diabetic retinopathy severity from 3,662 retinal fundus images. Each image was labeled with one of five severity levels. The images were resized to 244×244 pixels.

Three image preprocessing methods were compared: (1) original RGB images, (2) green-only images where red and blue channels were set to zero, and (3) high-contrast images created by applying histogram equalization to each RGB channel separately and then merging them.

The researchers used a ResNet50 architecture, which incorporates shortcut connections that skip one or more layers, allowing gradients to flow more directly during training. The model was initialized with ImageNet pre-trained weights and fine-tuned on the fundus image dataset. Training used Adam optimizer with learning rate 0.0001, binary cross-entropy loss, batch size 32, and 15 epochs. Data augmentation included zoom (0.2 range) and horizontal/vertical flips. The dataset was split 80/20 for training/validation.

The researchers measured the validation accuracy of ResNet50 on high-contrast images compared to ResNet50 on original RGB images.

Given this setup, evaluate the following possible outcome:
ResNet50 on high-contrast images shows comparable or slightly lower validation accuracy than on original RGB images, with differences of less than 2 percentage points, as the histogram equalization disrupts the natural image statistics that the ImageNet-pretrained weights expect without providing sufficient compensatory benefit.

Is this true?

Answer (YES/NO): YES